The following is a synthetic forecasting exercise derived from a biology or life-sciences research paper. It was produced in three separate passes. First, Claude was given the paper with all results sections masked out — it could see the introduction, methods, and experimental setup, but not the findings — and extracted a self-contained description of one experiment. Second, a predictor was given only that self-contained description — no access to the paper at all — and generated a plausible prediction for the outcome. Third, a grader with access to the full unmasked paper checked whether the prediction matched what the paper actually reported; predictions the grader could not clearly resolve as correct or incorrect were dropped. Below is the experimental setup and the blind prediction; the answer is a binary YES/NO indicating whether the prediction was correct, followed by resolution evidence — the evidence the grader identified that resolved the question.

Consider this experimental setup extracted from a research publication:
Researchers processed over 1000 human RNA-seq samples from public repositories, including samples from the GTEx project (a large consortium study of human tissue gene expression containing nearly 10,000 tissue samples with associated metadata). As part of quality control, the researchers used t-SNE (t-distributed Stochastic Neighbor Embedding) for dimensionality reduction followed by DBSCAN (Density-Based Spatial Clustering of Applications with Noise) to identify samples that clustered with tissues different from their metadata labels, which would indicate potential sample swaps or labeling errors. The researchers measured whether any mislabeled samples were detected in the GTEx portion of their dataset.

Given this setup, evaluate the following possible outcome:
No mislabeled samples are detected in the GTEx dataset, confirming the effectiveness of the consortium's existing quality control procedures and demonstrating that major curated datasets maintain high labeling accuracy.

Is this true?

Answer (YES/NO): NO